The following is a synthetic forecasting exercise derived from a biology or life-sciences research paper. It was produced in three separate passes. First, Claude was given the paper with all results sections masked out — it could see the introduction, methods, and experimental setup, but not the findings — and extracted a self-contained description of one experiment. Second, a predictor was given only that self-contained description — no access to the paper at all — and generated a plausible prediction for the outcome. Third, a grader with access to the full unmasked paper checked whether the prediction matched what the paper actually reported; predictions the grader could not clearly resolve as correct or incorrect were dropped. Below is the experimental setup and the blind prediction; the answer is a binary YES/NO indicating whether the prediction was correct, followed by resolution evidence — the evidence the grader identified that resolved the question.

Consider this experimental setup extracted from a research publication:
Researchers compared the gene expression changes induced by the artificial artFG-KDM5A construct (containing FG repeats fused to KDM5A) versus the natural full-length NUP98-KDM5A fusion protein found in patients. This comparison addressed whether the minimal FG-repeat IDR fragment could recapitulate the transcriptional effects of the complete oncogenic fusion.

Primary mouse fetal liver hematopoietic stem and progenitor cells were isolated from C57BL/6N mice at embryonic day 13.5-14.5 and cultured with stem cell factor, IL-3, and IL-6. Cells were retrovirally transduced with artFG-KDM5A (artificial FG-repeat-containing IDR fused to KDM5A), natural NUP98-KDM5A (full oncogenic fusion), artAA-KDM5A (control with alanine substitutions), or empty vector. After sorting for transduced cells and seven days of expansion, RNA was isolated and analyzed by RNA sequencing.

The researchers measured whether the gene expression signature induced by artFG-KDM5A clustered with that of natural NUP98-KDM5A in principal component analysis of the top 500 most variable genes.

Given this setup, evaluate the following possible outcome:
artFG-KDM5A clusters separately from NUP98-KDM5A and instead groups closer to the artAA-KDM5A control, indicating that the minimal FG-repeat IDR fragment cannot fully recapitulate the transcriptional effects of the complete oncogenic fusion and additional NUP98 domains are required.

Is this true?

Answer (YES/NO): NO